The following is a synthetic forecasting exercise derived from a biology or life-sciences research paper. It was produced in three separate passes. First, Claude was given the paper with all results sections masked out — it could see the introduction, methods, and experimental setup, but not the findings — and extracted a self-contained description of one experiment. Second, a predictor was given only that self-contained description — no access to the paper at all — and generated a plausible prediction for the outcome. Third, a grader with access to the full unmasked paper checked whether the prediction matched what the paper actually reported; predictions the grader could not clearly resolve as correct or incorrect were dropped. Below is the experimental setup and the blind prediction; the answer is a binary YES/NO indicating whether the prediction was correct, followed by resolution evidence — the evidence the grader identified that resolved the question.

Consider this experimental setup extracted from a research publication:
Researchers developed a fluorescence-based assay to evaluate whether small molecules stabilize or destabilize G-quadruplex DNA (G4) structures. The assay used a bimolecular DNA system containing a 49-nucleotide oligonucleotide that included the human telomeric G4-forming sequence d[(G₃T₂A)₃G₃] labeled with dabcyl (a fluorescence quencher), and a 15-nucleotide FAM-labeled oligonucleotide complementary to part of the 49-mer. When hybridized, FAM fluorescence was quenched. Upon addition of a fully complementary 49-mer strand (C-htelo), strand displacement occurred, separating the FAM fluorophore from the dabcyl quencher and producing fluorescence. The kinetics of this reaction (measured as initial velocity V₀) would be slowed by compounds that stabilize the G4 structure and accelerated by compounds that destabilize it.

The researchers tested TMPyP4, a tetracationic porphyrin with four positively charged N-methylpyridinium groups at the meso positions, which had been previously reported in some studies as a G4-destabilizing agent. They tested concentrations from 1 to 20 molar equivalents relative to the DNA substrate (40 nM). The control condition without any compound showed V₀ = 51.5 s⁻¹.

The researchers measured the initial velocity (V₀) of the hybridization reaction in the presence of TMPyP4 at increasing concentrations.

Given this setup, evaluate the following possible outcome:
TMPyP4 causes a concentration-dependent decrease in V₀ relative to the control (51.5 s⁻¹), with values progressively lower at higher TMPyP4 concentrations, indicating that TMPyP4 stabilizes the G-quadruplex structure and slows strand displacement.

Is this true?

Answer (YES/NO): YES